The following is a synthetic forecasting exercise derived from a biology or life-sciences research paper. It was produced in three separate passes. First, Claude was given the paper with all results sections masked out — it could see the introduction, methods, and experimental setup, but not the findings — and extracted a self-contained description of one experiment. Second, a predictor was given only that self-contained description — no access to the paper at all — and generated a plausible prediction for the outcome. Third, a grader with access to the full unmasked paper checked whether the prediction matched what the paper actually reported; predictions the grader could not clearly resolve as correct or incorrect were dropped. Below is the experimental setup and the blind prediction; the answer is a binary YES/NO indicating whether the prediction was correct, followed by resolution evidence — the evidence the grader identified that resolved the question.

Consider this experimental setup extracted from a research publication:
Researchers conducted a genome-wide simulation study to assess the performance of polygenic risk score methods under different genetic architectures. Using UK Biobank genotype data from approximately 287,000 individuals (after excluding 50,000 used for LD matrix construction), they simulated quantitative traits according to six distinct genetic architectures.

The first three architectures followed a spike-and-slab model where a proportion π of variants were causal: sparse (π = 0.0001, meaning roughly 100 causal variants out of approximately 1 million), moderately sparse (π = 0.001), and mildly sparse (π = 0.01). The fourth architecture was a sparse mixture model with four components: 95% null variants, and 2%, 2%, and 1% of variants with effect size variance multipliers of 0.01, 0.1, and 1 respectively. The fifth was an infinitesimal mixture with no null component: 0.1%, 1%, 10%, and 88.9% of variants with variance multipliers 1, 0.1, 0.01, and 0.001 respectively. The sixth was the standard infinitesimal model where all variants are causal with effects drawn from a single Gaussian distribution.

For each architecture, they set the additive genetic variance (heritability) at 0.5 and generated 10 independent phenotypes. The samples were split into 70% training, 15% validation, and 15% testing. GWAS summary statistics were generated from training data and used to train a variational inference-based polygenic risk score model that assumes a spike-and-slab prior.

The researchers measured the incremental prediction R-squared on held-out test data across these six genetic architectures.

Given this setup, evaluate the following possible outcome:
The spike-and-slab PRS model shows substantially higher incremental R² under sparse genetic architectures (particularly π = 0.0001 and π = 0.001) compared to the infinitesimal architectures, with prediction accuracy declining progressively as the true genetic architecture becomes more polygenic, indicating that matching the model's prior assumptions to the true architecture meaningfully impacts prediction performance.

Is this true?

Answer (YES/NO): NO